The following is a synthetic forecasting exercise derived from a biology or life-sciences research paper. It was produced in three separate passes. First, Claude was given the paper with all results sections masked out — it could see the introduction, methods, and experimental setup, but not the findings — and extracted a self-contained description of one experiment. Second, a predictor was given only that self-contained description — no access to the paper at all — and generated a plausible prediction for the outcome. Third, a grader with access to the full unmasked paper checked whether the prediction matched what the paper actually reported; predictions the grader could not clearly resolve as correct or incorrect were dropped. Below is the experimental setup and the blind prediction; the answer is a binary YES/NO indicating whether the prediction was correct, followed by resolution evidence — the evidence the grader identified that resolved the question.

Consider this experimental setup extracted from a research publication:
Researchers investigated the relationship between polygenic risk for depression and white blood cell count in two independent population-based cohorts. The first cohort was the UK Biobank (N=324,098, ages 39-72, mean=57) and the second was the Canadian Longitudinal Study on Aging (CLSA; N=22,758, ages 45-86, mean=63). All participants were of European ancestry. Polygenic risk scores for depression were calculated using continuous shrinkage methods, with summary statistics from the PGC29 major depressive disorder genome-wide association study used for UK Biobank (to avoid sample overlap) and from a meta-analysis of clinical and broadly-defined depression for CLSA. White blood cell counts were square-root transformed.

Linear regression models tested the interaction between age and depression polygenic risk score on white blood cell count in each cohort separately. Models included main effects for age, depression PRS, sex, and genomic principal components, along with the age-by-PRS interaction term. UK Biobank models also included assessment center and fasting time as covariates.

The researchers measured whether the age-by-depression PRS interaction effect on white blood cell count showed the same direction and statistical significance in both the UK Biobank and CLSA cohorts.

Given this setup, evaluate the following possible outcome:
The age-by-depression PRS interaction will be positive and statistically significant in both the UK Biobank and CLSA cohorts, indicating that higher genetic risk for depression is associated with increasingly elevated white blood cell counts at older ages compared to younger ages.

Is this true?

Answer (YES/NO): NO